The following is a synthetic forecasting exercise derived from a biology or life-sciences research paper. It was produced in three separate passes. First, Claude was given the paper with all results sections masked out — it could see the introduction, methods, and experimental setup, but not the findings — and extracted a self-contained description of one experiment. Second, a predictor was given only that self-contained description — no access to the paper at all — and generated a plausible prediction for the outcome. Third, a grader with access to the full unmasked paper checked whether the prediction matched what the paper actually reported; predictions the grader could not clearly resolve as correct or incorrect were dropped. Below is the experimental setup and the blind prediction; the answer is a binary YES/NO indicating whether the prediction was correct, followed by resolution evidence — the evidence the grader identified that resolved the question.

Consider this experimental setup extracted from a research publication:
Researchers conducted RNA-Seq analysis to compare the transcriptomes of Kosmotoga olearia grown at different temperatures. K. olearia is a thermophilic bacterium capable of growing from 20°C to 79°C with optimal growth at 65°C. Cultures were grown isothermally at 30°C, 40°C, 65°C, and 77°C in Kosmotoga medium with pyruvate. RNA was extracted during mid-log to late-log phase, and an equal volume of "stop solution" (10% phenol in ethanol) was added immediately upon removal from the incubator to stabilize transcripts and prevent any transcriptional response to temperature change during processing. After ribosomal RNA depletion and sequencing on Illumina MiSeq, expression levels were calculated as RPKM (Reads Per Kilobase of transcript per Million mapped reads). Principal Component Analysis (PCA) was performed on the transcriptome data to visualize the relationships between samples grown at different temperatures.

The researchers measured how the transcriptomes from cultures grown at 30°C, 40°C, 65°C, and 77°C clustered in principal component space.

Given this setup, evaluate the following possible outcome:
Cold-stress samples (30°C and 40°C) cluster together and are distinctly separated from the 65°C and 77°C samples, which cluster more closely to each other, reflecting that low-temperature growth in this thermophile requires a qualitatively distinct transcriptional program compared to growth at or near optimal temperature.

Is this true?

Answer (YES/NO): NO